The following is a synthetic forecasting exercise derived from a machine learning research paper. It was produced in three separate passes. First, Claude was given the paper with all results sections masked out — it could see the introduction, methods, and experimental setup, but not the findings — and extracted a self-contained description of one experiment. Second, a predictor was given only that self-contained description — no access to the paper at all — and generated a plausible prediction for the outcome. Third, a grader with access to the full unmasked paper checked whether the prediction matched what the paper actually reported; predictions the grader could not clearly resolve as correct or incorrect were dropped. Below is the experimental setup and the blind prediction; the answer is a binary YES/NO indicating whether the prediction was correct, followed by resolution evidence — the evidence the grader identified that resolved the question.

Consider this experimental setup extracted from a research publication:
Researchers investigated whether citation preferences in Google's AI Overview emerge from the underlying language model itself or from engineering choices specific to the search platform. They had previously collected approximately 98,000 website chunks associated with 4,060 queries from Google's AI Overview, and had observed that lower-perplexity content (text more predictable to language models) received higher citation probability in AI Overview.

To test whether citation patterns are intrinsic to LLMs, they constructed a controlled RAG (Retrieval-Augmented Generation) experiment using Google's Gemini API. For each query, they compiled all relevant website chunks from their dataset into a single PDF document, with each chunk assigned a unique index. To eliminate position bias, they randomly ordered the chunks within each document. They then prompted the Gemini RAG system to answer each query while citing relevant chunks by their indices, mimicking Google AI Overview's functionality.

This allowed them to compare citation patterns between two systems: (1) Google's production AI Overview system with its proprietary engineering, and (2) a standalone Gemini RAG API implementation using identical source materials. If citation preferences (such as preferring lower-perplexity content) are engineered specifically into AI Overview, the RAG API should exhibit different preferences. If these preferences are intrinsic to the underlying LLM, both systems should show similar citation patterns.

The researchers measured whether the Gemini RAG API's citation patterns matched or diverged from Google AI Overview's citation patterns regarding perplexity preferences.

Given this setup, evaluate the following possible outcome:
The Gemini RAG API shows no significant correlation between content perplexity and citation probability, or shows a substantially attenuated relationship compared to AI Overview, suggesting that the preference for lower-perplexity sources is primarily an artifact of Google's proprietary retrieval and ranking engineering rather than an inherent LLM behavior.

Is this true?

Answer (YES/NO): NO